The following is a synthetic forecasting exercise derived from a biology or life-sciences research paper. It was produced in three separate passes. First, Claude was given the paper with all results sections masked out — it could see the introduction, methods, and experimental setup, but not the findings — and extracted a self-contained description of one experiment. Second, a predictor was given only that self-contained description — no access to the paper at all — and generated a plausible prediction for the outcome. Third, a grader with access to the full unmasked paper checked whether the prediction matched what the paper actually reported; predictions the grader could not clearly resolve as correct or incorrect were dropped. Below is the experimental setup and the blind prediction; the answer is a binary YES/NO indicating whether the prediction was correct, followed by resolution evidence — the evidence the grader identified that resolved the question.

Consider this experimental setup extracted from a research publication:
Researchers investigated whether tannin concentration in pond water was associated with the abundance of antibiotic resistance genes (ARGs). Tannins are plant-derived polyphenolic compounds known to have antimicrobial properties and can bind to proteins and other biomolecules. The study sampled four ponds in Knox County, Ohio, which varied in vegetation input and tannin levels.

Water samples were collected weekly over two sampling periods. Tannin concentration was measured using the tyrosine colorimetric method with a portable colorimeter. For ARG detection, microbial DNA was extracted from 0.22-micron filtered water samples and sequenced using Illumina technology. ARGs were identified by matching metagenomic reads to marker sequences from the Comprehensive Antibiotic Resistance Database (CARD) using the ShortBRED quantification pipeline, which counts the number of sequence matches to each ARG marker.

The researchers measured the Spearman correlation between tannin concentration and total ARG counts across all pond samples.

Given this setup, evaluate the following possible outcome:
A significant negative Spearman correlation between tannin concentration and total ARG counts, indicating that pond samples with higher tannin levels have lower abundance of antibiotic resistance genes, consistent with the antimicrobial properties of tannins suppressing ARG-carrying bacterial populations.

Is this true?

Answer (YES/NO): NO